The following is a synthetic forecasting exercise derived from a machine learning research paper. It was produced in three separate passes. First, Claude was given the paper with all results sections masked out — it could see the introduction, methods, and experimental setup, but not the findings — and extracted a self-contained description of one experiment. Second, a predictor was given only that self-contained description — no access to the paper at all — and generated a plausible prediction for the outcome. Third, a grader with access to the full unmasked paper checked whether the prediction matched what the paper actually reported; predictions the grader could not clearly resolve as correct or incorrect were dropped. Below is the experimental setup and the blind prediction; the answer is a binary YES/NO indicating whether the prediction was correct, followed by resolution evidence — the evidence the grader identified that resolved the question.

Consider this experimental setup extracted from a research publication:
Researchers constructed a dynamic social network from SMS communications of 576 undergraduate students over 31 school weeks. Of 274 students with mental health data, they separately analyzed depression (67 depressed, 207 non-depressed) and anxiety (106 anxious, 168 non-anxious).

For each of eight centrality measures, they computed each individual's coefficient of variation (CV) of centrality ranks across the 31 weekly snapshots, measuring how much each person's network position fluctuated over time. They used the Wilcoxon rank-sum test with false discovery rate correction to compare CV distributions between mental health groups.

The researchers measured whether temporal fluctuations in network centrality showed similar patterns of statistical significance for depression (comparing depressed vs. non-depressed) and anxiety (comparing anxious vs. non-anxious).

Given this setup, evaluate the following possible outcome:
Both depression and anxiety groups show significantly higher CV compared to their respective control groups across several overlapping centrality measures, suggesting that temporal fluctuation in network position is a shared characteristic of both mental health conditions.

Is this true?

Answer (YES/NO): YES